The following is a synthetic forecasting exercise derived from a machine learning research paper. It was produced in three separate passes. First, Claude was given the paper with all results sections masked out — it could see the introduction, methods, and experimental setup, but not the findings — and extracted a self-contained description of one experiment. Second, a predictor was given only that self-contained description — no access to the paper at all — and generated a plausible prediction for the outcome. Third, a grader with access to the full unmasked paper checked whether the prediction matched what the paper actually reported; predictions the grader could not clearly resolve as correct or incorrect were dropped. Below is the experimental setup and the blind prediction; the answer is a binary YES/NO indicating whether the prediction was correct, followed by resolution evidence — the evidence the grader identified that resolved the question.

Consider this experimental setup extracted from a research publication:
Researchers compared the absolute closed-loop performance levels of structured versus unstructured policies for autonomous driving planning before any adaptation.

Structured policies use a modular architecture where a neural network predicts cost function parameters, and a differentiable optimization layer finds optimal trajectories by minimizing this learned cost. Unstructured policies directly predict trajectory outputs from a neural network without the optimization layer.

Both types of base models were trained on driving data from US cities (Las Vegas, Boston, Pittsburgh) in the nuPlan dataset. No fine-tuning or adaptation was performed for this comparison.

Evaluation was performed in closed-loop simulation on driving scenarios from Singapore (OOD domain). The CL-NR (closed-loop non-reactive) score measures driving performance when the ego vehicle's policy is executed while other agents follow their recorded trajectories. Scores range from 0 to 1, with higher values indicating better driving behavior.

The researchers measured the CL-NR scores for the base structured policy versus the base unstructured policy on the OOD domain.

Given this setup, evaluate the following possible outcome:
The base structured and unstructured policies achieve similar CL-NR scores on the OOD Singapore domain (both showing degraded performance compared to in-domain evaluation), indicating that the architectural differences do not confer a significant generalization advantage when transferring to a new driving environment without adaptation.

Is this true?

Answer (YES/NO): NO